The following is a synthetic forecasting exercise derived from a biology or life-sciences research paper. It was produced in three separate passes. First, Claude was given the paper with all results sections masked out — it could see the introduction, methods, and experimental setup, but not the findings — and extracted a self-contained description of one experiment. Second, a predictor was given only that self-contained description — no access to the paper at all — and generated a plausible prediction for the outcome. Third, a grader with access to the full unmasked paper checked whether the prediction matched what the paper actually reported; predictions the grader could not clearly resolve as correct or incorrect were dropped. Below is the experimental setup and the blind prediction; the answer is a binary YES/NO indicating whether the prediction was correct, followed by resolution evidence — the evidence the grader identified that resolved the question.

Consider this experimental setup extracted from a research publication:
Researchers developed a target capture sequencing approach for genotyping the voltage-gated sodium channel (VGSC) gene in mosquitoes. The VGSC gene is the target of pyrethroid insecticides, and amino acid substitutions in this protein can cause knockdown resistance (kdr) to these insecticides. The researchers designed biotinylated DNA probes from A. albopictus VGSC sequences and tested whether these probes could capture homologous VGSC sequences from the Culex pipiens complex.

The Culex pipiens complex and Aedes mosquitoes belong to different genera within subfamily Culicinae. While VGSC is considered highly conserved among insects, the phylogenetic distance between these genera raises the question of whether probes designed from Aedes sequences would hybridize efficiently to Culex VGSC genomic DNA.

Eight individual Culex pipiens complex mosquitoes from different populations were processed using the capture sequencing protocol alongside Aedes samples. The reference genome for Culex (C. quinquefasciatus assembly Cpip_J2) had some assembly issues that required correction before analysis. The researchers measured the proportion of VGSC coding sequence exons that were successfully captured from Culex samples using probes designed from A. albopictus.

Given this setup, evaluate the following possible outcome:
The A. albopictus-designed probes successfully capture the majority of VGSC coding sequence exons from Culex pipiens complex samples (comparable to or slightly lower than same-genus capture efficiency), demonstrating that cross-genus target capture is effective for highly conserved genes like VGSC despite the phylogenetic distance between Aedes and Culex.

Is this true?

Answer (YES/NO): YES